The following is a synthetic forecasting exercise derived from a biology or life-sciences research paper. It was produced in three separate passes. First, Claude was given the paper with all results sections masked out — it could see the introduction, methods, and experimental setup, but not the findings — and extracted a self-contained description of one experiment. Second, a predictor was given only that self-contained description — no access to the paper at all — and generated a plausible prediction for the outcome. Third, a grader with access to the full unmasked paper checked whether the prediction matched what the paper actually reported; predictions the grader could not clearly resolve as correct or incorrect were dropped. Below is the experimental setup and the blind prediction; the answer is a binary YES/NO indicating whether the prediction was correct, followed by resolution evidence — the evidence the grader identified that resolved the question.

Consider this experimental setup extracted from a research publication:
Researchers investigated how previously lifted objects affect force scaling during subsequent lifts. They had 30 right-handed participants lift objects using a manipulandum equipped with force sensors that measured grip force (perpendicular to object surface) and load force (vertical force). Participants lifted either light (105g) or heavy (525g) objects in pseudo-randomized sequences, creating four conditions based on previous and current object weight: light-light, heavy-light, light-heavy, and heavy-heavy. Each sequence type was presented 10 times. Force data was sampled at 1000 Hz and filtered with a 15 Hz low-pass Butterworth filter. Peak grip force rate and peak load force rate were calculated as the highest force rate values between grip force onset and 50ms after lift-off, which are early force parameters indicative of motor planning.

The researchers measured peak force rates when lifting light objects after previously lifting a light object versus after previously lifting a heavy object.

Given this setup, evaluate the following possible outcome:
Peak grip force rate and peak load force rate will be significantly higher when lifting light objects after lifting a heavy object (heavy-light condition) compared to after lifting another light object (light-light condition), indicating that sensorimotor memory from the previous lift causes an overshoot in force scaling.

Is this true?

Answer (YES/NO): YES